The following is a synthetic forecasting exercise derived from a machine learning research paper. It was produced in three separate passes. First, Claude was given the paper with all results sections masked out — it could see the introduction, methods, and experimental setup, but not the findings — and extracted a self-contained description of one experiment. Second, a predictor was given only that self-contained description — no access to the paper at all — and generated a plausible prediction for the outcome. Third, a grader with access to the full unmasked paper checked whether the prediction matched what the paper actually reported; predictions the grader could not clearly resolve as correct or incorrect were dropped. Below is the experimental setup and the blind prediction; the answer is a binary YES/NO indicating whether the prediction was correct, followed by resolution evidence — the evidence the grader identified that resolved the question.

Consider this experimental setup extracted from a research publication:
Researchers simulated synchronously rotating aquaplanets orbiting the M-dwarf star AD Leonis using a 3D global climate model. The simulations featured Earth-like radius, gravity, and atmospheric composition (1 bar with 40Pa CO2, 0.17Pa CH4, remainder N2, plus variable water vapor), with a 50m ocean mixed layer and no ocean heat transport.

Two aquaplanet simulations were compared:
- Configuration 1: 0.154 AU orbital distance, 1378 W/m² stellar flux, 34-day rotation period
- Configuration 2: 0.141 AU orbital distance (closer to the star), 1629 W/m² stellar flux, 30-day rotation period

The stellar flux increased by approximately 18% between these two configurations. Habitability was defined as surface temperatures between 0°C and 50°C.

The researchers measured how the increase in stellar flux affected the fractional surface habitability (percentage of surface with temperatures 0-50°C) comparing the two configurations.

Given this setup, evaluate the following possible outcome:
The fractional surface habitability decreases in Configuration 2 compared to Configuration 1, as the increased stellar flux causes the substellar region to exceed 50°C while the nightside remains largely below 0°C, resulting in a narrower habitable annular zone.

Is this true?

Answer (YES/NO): NO